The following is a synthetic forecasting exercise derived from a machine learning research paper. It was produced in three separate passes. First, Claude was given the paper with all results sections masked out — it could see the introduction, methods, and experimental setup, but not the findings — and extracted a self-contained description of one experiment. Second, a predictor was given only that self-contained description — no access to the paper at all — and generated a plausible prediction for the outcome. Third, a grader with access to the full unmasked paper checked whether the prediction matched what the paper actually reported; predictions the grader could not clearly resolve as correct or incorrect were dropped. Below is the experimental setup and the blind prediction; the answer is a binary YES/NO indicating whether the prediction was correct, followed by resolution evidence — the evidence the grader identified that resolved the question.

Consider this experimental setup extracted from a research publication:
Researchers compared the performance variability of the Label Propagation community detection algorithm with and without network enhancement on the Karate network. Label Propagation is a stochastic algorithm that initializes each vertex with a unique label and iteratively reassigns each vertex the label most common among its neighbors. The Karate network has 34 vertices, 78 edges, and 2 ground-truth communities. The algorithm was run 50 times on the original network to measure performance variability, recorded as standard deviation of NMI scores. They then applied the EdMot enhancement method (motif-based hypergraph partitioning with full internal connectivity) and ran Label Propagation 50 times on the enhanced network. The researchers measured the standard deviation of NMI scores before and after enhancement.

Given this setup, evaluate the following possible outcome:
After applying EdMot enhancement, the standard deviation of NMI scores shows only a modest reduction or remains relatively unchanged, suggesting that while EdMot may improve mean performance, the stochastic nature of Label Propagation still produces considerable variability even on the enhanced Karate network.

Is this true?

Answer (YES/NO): YES